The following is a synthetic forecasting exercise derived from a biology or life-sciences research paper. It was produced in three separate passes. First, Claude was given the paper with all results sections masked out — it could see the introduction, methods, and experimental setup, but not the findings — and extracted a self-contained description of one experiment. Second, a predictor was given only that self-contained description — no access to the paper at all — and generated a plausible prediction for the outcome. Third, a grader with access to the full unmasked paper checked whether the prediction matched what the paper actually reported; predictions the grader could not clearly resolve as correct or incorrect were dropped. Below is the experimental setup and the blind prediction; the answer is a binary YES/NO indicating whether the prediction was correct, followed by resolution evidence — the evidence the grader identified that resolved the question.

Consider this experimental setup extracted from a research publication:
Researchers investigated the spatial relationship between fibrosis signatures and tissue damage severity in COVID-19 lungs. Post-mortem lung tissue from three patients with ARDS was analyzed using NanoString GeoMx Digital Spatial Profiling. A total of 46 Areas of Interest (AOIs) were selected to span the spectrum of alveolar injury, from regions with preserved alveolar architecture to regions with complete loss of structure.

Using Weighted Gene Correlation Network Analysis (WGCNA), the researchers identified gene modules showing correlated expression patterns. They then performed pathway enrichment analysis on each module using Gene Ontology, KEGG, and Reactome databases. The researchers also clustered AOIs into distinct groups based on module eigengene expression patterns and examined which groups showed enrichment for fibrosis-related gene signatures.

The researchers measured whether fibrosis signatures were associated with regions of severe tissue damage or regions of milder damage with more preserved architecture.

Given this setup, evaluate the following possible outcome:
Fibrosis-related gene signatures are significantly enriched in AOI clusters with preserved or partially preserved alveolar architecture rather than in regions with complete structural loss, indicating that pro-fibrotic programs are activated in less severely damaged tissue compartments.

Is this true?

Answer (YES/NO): YES